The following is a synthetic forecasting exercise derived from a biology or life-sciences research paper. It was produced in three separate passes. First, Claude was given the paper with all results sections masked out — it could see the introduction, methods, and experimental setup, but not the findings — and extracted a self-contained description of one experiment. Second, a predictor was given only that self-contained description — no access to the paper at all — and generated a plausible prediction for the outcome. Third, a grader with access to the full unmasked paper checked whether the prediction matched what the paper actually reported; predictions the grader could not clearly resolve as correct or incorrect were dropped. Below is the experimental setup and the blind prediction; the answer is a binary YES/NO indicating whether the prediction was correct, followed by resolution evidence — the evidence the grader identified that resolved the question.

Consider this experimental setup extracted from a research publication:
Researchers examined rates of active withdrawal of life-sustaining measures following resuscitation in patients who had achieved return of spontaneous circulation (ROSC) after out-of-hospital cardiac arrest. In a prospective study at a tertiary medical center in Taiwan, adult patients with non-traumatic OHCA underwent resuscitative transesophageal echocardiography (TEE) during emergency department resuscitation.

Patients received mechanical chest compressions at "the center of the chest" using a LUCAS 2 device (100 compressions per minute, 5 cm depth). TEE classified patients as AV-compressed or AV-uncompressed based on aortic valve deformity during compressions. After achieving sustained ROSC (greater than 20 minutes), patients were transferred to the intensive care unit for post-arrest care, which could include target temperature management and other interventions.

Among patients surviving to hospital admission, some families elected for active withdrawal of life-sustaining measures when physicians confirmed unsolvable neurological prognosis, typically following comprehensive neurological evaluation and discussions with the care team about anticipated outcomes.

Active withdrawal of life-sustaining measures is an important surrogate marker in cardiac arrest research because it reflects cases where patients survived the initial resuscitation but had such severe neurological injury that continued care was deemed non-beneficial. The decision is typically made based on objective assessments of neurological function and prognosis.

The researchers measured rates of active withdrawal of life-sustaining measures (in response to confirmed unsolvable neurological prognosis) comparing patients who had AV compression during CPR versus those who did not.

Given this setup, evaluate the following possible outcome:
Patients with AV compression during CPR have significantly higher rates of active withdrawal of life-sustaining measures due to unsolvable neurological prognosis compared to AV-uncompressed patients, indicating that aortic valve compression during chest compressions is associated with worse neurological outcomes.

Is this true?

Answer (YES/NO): NO